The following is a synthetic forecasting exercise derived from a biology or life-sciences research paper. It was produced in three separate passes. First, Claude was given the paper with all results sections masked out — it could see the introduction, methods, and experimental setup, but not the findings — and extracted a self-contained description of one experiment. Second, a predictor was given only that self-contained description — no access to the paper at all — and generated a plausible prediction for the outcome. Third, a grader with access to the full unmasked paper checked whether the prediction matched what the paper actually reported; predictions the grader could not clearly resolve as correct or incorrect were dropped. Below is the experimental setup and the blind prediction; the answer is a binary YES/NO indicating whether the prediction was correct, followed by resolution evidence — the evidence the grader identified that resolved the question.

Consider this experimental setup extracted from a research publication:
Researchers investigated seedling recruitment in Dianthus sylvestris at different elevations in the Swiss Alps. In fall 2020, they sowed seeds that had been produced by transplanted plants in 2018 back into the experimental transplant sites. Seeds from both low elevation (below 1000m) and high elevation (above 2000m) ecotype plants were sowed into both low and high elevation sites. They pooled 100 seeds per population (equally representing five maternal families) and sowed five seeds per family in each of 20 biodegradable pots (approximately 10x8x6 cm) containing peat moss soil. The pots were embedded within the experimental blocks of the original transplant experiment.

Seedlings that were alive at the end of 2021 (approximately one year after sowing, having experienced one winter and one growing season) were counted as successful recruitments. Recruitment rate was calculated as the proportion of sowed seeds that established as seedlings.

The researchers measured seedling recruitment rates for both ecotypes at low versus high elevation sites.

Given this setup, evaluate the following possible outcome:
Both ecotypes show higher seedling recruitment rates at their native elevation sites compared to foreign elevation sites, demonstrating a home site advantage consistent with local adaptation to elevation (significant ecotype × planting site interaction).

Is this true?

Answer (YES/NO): NO